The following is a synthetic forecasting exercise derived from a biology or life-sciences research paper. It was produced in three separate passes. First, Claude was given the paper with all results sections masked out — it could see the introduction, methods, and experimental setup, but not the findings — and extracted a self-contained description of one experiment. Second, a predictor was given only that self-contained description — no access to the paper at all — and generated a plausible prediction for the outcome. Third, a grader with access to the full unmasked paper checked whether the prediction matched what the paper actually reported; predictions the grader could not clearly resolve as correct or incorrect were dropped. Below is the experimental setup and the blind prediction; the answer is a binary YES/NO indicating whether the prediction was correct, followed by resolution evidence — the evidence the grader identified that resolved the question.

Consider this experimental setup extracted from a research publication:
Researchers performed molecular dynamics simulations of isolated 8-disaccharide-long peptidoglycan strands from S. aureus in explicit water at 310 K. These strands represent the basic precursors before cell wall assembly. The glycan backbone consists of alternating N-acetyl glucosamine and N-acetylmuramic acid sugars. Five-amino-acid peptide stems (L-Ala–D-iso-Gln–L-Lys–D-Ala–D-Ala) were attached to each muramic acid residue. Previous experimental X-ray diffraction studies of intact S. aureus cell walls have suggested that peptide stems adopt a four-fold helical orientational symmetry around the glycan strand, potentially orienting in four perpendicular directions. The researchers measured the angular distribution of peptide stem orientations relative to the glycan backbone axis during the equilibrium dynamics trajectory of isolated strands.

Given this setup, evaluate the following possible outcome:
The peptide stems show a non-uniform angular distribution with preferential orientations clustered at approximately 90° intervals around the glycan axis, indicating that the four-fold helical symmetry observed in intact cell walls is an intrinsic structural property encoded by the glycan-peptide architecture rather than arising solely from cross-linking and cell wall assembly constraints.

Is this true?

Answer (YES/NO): YES